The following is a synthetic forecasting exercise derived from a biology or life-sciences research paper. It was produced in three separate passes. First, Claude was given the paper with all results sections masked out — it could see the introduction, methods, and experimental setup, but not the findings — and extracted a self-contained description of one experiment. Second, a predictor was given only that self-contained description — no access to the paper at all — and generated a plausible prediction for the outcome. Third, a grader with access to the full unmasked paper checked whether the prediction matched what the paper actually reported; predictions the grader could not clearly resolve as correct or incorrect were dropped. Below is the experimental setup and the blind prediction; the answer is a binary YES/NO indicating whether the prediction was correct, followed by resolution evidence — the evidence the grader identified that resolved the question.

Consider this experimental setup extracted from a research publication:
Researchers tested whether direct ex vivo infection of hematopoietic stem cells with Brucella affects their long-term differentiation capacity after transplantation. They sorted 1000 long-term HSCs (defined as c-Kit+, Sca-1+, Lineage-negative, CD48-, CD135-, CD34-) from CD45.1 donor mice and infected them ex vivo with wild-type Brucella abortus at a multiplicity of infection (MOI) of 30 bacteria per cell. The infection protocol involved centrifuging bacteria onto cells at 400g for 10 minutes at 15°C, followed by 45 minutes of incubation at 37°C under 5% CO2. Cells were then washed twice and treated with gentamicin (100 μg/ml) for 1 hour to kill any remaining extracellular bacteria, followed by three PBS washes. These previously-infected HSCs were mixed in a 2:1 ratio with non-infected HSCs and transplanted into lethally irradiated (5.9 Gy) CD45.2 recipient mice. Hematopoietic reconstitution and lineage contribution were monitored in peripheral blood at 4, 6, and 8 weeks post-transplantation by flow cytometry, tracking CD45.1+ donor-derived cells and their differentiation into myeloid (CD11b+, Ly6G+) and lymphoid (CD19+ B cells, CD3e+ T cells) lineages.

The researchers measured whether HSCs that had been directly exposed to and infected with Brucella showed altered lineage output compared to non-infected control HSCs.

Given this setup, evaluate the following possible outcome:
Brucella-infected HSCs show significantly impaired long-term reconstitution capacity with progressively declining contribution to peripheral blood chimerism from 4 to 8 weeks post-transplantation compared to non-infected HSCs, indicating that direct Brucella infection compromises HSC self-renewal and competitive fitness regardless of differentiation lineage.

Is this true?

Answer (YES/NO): NO